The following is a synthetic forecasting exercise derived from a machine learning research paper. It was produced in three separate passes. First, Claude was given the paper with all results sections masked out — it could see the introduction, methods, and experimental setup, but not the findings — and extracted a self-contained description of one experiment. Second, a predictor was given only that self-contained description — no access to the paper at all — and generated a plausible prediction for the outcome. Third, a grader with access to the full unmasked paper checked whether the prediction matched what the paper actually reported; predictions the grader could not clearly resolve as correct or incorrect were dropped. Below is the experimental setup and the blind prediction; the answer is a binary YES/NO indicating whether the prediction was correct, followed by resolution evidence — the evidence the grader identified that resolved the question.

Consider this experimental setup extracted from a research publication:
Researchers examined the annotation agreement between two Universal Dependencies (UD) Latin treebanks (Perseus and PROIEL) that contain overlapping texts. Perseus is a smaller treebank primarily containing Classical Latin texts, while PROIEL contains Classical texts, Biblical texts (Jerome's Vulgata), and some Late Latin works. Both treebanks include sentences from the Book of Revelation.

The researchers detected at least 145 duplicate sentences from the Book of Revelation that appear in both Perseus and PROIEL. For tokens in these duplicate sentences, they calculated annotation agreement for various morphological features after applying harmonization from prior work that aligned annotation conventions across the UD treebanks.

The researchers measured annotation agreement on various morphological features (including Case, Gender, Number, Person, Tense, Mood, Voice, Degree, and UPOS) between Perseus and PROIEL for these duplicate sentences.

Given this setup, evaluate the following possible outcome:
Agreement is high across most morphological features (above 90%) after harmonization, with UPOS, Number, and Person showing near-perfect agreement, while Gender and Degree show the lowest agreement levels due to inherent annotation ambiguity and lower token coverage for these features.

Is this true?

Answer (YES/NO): NO